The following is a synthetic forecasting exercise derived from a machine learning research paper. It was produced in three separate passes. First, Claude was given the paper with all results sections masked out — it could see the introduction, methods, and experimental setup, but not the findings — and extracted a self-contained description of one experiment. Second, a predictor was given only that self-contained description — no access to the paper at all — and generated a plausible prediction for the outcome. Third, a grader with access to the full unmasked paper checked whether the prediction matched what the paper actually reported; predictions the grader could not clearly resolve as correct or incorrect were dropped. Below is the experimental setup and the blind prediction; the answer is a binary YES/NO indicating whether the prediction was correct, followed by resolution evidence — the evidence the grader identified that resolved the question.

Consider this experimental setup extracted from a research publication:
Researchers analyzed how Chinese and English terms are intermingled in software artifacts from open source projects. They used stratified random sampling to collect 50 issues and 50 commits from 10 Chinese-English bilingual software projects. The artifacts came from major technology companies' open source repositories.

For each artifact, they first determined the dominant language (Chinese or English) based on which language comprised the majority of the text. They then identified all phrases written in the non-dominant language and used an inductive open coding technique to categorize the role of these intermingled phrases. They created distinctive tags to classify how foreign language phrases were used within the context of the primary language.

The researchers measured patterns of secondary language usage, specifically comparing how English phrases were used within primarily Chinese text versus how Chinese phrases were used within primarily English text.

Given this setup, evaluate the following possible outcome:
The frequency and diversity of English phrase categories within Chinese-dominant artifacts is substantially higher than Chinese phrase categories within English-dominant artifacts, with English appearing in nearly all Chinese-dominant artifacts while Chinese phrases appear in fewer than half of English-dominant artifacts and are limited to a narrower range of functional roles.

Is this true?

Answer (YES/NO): NO